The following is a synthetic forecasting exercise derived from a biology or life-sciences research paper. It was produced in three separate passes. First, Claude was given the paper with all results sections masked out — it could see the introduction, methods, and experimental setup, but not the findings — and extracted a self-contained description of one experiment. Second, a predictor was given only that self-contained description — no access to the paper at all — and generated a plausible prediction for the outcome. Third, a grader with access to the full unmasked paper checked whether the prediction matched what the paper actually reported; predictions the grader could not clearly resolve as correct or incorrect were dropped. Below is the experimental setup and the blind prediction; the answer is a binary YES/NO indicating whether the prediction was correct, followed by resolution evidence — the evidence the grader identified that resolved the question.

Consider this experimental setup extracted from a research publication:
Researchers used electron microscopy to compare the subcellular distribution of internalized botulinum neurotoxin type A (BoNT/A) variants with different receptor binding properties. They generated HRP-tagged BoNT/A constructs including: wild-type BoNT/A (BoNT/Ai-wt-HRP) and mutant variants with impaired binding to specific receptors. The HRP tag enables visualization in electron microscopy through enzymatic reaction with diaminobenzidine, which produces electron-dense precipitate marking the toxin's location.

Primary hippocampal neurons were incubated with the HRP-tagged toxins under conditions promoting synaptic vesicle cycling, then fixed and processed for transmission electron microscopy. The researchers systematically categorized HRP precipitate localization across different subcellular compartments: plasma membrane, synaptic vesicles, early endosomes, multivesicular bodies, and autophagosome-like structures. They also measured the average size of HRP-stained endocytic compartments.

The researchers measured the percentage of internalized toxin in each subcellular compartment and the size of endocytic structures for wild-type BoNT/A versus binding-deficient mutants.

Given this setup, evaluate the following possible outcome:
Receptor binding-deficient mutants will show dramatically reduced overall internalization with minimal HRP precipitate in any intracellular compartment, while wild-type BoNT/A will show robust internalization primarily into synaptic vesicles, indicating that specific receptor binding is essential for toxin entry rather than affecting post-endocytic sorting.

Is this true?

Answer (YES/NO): YES